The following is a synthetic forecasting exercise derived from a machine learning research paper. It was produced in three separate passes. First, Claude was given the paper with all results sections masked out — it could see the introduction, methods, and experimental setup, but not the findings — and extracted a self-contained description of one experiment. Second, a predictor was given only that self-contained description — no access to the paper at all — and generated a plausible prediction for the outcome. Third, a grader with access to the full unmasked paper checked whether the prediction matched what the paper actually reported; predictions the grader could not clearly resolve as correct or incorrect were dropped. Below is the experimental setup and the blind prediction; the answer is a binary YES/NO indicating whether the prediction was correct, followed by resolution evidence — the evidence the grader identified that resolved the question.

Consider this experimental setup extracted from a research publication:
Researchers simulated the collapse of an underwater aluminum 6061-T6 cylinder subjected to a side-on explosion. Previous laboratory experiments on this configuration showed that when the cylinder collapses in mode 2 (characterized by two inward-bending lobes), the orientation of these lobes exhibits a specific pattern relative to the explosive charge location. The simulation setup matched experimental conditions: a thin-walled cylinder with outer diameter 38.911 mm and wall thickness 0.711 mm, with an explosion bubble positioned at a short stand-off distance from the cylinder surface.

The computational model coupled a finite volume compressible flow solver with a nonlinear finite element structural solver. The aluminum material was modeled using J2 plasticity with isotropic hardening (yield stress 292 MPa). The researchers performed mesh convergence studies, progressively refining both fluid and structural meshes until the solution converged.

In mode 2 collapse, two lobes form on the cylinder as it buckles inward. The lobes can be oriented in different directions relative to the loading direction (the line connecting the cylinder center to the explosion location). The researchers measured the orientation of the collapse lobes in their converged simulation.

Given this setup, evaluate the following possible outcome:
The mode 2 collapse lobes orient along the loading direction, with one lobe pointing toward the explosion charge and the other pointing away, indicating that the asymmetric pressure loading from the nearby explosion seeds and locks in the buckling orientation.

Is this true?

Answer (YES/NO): YES